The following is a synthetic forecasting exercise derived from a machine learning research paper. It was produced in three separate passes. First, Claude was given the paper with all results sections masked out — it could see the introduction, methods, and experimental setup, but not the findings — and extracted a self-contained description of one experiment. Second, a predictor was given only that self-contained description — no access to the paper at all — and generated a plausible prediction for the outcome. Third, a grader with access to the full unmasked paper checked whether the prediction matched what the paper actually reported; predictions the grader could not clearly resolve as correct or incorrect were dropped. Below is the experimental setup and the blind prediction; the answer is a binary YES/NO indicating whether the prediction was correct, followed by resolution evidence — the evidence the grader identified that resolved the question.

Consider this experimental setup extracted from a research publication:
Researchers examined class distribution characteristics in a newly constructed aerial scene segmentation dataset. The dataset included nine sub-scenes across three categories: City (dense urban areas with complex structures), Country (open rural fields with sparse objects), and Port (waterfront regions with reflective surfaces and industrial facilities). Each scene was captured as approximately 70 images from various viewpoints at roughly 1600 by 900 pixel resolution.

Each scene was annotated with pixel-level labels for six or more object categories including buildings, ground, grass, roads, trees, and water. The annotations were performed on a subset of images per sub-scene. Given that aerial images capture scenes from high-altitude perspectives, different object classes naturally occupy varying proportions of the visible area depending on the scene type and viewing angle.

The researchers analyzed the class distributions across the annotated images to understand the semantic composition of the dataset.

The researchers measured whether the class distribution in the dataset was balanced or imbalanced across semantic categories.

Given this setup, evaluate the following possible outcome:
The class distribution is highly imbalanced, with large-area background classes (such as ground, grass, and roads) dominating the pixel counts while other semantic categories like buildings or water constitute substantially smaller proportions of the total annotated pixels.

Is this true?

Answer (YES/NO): NO